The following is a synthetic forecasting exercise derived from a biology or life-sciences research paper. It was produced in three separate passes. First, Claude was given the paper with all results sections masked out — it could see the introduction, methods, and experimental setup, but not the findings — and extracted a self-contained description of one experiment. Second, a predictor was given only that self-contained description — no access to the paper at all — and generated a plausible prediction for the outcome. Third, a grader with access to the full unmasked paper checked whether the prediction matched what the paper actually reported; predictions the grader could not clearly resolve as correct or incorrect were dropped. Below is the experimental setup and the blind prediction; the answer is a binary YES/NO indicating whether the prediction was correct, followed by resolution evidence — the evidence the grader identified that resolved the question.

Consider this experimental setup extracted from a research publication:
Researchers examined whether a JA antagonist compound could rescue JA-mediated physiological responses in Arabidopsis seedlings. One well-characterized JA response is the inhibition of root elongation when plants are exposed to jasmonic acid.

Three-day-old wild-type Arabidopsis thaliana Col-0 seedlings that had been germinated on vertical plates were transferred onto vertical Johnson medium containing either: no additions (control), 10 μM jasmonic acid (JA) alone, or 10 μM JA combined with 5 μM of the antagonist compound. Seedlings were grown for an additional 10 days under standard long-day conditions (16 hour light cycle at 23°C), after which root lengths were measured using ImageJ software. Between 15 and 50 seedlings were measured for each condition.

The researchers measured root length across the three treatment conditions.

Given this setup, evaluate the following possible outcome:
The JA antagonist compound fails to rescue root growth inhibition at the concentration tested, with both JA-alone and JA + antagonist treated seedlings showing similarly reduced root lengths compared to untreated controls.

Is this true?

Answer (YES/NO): NO